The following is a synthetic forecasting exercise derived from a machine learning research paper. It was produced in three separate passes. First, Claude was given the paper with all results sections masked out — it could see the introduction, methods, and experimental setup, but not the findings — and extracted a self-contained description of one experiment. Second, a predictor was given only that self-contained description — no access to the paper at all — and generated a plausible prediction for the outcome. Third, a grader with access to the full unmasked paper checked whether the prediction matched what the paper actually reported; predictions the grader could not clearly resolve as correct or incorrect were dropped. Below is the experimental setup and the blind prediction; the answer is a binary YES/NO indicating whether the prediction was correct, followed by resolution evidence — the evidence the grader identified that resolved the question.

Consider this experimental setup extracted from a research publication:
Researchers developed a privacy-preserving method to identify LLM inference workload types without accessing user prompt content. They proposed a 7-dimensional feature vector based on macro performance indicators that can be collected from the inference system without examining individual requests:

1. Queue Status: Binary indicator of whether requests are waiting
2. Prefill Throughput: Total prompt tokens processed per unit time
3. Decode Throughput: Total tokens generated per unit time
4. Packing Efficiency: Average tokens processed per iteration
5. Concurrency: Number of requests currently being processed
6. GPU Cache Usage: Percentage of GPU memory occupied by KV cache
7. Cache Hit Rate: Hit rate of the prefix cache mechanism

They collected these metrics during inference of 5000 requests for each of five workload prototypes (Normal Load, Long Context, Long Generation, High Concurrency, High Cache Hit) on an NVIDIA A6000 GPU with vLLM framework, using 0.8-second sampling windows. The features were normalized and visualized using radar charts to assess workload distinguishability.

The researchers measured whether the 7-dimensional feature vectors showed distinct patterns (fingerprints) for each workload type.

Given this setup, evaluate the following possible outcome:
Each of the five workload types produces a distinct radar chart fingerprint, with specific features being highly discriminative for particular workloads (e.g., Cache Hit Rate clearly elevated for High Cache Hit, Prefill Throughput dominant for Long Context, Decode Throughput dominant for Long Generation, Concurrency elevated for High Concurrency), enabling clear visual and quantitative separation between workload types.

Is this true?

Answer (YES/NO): YES